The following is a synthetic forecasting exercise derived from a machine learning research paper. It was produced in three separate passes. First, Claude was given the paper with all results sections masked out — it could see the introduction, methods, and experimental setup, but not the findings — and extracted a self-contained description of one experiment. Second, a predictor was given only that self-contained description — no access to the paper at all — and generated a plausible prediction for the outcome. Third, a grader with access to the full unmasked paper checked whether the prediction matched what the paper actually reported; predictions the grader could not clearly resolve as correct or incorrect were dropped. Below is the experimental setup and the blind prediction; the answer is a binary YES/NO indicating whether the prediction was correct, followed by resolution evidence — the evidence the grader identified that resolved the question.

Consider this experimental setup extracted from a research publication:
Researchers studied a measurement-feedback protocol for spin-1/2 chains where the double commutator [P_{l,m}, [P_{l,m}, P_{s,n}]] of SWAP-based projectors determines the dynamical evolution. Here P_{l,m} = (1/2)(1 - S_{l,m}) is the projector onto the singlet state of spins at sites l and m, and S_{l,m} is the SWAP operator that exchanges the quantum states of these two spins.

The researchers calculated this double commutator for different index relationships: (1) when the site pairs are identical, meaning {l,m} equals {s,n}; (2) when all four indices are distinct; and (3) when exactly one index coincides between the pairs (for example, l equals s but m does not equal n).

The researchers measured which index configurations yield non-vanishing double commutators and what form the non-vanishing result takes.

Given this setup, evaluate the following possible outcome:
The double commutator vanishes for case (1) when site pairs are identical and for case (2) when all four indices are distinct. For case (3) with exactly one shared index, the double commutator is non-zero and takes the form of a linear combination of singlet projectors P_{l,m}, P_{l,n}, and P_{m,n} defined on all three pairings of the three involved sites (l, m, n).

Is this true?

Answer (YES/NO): NO